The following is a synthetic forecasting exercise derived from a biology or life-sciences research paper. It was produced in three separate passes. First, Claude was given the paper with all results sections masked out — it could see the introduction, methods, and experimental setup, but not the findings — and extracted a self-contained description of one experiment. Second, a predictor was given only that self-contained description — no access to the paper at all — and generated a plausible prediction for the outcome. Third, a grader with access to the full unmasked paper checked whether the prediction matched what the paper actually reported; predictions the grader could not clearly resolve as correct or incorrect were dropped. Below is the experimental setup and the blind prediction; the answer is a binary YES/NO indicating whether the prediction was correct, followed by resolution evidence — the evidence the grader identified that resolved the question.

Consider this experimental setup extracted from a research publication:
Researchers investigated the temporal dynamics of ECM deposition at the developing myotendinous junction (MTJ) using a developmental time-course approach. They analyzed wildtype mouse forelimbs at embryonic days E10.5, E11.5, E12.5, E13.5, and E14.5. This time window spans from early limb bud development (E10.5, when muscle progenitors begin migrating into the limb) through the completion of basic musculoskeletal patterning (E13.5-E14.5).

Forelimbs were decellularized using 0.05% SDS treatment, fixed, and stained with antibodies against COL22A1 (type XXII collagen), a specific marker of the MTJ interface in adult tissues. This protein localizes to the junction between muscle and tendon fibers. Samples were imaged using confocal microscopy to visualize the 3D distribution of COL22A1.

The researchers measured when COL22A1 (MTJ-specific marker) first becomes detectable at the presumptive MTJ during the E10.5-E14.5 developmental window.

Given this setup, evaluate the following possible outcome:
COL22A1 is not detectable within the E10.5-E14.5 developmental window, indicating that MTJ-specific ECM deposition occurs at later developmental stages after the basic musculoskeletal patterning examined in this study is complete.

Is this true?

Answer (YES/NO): NO